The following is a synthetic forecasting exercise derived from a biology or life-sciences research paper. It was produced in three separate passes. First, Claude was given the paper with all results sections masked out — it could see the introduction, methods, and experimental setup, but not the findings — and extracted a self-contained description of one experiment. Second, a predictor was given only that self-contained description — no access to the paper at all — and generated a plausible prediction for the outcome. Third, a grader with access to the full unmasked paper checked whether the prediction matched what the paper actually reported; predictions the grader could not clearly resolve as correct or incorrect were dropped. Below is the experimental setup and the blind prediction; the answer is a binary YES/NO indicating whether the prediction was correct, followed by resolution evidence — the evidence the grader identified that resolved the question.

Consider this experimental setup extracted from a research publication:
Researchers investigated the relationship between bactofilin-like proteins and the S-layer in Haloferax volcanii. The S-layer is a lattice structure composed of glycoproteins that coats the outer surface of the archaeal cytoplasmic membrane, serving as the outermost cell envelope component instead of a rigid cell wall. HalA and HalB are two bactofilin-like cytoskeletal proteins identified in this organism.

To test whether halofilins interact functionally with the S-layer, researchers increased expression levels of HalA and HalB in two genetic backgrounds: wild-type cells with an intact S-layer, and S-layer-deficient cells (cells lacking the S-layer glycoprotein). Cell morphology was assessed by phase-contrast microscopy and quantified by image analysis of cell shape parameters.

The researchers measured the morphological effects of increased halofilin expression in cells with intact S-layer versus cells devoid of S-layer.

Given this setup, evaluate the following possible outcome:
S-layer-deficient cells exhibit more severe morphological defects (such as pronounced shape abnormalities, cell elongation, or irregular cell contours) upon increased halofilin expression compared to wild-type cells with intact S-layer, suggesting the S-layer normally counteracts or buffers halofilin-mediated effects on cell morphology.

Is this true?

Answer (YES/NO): YES